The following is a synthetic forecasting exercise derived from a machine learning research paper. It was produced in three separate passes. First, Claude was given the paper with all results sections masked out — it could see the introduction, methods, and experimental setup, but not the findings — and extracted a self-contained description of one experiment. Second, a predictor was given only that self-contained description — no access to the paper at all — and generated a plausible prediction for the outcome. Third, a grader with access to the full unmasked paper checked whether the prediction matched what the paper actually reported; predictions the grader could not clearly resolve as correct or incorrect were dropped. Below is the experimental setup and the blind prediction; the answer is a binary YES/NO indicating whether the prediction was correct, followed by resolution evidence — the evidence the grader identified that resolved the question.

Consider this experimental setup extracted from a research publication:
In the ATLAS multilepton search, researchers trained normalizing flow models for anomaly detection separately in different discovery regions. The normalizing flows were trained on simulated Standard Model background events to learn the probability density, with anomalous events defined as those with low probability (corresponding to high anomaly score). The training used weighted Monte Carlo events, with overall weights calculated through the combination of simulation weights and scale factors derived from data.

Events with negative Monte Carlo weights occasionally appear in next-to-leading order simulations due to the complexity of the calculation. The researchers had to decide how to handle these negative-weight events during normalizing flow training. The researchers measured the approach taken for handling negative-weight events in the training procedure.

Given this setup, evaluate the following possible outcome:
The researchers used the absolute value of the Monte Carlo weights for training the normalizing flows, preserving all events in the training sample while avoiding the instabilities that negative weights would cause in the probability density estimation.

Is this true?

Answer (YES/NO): NO